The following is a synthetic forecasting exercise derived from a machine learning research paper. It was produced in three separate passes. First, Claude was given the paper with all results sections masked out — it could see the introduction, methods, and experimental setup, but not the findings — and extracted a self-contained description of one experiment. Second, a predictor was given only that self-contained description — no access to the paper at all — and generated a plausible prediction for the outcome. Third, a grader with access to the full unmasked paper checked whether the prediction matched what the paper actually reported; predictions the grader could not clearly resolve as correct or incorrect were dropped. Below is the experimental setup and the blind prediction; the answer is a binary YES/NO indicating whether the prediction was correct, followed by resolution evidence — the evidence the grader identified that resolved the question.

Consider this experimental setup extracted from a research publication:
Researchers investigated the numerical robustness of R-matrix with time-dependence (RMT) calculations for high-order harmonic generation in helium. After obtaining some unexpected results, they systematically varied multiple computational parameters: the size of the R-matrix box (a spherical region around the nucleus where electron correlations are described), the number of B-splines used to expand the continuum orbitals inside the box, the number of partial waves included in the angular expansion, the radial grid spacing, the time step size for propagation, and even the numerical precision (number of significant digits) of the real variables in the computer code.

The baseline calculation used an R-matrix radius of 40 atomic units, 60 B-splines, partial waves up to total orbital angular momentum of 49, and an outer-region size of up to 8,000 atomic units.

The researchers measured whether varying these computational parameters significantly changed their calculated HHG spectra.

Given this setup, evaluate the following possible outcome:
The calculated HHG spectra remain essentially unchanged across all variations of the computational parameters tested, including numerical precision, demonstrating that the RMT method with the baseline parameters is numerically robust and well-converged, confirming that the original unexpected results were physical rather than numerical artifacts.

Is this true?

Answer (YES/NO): NO